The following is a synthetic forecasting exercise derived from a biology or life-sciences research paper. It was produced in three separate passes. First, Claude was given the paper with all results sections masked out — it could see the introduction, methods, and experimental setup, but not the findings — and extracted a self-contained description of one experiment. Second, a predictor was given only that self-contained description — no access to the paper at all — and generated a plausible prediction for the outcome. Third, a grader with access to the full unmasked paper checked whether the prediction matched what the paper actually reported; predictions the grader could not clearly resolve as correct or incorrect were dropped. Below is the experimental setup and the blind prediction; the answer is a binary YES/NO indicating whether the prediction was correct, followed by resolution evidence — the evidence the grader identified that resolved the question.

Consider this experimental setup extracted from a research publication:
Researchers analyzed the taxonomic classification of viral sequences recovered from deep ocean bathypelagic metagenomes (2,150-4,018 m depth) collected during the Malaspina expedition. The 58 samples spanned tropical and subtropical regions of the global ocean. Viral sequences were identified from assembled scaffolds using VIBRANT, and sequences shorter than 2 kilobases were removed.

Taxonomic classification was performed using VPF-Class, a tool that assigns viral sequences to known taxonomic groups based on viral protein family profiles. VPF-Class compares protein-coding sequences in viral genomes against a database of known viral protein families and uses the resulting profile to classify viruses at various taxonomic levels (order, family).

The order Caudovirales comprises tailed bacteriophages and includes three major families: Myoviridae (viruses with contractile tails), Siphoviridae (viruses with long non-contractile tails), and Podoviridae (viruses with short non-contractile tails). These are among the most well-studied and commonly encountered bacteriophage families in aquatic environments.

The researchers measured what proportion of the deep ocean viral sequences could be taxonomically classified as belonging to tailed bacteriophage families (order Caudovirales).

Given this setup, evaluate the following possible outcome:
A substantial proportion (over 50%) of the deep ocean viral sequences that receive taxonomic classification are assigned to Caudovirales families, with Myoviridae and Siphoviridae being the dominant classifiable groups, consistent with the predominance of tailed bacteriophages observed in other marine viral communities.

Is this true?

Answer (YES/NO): YES